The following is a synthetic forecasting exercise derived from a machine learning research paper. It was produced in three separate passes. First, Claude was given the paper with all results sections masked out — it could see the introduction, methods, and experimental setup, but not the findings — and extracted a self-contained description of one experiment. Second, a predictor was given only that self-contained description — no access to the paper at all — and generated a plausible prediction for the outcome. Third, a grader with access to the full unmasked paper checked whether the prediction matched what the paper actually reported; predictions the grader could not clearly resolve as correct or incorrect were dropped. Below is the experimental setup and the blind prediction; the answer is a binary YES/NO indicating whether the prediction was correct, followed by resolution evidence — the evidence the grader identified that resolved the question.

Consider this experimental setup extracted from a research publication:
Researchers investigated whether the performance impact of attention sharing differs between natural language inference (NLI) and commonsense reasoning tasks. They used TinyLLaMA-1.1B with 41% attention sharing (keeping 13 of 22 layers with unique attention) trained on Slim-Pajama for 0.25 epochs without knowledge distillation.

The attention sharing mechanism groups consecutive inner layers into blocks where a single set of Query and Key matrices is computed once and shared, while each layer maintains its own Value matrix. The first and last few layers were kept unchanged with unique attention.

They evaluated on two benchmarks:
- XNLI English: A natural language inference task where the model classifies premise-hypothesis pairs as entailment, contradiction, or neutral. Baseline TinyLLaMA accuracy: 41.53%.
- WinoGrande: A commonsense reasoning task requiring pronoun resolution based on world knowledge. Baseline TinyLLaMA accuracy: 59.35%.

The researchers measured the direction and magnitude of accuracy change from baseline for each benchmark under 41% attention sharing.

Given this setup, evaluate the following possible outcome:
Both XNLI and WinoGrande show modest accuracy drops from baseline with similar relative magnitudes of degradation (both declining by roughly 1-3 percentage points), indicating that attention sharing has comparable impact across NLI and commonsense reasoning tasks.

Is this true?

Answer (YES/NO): NO